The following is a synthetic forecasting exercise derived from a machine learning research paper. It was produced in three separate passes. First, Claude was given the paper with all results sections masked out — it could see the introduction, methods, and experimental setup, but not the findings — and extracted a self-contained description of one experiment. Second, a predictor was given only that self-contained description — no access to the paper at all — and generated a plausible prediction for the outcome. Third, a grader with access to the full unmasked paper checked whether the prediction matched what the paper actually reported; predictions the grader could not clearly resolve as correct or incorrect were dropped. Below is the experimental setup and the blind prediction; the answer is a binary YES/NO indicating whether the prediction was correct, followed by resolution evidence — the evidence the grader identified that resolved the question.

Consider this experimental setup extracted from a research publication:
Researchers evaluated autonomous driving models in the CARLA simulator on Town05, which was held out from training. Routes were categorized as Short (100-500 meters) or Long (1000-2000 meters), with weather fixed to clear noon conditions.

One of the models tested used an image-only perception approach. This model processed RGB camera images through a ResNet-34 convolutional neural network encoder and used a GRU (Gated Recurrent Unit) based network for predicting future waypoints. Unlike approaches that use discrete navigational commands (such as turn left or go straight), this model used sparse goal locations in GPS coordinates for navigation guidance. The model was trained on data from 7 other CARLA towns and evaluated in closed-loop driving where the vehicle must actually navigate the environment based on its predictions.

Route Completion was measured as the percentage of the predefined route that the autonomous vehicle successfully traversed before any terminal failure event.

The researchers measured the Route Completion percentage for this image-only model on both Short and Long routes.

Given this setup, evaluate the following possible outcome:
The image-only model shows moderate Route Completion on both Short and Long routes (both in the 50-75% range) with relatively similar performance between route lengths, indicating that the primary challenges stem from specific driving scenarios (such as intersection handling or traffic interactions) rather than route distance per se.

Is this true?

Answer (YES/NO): NO